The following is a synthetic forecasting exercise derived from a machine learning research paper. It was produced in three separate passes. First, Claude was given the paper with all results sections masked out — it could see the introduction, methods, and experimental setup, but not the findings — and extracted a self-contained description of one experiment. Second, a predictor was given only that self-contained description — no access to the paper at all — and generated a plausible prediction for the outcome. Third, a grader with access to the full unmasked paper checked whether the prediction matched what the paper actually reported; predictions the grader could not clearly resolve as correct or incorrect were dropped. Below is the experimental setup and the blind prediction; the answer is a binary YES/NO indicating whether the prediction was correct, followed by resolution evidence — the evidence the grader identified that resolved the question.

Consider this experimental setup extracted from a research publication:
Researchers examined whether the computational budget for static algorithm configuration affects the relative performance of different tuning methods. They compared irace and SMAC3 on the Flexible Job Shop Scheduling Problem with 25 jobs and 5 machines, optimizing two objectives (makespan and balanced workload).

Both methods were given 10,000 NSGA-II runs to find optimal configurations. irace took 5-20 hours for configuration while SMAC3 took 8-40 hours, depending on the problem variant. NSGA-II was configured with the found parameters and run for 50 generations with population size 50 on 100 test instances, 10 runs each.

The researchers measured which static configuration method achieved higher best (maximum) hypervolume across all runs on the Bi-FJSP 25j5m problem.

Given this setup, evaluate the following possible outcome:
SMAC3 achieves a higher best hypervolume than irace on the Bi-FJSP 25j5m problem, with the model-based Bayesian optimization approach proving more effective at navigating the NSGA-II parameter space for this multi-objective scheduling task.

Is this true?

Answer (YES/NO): NO